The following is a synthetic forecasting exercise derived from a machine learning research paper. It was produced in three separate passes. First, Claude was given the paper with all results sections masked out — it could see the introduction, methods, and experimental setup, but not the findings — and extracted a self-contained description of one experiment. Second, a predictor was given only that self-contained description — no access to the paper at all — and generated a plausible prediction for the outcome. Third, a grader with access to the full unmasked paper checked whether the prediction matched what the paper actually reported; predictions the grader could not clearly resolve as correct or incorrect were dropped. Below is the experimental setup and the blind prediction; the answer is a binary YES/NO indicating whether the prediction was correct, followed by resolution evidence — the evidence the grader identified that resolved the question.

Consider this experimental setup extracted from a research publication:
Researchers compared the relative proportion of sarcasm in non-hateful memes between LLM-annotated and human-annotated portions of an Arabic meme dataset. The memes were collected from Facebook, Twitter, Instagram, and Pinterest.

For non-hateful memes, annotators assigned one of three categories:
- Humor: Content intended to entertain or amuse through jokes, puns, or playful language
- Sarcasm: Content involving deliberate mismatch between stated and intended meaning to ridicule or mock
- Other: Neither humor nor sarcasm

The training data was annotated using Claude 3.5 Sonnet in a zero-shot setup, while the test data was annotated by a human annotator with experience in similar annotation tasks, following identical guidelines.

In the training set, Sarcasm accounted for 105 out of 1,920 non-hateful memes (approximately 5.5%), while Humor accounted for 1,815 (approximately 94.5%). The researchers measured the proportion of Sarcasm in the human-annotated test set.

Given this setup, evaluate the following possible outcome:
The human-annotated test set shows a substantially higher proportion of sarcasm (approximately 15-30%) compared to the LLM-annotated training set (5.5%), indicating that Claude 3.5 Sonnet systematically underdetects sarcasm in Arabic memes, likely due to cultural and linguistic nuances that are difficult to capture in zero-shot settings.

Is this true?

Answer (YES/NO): YES